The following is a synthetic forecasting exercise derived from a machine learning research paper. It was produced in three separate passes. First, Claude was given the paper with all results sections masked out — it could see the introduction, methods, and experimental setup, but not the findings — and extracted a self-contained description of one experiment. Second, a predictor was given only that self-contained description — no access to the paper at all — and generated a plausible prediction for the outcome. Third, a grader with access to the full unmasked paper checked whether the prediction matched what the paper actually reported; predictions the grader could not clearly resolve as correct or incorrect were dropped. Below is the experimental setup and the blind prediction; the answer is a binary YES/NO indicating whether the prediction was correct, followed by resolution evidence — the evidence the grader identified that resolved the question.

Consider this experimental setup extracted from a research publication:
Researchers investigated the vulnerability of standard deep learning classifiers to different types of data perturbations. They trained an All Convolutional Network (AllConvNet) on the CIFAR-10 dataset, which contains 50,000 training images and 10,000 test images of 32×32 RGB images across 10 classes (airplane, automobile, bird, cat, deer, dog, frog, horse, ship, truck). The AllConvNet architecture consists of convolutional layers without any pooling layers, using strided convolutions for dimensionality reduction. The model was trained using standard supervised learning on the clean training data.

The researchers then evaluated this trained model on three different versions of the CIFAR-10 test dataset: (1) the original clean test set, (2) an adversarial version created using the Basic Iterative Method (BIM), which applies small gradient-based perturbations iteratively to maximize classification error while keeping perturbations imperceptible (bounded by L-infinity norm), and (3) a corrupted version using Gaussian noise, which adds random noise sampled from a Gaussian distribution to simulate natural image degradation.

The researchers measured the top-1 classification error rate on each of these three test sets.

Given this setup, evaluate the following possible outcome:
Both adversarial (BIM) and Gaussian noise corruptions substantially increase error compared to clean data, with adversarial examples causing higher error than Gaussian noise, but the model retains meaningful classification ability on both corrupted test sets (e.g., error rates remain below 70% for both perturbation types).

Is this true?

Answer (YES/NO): NO